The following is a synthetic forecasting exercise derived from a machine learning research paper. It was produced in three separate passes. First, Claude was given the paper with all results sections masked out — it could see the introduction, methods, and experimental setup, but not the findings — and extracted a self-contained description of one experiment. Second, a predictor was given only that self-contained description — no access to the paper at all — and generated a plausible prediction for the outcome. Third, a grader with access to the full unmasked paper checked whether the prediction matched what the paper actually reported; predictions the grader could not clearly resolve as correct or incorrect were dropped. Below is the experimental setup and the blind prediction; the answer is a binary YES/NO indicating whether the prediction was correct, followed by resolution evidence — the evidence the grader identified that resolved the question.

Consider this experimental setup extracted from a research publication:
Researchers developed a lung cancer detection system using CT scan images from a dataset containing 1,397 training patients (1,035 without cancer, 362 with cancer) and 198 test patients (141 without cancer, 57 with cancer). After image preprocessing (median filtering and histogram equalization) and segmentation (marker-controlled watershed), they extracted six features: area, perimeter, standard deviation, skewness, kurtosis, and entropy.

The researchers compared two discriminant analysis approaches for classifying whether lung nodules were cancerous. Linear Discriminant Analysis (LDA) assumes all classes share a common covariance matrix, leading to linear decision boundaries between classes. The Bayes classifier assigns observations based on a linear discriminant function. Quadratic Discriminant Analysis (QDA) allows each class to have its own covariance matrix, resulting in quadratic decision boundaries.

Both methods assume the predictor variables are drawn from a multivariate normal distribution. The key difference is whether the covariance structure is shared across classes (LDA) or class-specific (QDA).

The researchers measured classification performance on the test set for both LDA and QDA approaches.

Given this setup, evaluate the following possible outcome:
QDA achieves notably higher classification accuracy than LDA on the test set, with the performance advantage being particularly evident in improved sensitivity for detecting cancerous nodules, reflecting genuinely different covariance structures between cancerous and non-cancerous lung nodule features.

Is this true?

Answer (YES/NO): NO